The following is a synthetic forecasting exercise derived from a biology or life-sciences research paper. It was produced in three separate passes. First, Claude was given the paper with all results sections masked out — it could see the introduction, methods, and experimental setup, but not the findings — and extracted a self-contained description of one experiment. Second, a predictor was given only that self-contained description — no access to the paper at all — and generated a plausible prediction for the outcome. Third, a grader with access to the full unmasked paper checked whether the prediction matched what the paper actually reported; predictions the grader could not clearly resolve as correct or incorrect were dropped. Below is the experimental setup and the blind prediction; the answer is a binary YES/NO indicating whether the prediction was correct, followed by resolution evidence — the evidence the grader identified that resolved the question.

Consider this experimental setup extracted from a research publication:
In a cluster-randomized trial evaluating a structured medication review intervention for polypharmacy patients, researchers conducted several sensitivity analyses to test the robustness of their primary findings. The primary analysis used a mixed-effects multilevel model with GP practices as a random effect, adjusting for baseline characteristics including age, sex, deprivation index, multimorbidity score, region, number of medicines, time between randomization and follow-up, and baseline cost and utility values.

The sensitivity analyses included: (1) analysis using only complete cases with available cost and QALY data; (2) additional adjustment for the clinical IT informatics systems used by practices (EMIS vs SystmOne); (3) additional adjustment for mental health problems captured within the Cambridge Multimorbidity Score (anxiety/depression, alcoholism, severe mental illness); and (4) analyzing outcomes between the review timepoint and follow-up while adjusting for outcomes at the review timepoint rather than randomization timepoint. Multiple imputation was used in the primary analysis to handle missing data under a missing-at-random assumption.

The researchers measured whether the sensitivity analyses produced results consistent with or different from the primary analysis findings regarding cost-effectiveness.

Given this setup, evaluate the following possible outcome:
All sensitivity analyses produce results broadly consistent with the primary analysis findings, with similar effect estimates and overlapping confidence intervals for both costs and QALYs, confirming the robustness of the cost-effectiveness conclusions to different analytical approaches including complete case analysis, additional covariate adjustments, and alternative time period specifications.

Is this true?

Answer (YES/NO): NO